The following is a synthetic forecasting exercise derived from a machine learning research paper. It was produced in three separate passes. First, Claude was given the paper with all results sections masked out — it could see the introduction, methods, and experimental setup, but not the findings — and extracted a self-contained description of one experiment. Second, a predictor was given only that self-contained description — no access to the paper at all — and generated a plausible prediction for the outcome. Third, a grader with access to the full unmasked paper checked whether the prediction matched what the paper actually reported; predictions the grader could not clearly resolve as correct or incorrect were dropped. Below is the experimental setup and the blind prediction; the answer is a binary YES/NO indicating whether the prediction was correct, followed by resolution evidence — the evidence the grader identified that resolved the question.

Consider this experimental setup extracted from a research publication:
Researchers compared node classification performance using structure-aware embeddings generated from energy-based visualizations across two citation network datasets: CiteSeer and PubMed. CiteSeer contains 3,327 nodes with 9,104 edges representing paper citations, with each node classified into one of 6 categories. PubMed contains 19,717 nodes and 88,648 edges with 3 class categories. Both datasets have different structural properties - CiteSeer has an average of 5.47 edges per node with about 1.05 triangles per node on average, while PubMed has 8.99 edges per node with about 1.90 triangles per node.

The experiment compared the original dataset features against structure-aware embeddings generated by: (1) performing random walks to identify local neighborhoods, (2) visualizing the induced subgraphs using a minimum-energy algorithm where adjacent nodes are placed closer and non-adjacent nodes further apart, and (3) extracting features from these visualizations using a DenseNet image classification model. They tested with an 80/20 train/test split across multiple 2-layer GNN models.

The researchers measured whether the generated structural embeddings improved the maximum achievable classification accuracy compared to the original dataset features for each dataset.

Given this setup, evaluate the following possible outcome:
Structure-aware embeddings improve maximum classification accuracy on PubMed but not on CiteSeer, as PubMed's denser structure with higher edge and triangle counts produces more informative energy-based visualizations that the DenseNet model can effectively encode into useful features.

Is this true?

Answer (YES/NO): NO